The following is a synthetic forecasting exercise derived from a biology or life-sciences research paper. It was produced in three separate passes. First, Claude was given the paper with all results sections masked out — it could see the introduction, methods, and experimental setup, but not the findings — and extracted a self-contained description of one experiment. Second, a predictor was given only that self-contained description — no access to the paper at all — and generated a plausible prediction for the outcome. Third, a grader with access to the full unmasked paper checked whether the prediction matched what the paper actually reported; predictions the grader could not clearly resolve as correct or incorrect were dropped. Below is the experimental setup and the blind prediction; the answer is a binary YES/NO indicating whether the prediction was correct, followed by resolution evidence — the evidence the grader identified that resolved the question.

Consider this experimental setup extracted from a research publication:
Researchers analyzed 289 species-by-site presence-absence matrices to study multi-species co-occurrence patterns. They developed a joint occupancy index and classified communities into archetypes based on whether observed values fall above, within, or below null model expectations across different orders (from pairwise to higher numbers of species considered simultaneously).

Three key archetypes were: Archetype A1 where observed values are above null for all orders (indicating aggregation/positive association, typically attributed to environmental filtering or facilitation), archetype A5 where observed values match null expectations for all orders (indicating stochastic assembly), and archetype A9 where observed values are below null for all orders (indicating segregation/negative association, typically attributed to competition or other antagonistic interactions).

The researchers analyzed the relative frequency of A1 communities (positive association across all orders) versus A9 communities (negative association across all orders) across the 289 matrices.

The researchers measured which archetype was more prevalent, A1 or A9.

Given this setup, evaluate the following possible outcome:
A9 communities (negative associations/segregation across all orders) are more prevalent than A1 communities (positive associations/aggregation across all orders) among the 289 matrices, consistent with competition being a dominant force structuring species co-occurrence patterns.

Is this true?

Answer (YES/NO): NO